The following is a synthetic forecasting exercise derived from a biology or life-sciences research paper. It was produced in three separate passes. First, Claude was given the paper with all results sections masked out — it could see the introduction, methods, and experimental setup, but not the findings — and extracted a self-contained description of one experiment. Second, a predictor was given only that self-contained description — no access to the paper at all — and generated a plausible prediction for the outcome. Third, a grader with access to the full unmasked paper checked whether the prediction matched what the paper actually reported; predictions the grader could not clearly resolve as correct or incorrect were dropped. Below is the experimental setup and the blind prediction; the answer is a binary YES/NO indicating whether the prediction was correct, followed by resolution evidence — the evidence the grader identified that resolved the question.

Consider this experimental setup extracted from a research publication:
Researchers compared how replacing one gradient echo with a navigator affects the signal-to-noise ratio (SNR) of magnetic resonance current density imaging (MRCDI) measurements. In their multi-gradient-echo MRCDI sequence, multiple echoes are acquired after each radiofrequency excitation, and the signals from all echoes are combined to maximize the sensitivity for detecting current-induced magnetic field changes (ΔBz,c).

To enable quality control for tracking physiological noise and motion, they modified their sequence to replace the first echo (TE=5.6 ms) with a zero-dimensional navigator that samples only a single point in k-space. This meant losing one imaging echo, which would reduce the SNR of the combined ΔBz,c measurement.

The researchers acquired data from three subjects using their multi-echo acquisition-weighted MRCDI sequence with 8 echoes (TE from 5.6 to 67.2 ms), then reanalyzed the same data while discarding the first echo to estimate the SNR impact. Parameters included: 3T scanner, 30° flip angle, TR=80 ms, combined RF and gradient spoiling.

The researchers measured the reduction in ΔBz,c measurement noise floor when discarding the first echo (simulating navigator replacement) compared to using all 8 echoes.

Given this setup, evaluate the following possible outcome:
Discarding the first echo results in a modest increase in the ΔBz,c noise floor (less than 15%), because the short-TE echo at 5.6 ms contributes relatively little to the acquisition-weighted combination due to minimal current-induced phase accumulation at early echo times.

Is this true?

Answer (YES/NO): NO